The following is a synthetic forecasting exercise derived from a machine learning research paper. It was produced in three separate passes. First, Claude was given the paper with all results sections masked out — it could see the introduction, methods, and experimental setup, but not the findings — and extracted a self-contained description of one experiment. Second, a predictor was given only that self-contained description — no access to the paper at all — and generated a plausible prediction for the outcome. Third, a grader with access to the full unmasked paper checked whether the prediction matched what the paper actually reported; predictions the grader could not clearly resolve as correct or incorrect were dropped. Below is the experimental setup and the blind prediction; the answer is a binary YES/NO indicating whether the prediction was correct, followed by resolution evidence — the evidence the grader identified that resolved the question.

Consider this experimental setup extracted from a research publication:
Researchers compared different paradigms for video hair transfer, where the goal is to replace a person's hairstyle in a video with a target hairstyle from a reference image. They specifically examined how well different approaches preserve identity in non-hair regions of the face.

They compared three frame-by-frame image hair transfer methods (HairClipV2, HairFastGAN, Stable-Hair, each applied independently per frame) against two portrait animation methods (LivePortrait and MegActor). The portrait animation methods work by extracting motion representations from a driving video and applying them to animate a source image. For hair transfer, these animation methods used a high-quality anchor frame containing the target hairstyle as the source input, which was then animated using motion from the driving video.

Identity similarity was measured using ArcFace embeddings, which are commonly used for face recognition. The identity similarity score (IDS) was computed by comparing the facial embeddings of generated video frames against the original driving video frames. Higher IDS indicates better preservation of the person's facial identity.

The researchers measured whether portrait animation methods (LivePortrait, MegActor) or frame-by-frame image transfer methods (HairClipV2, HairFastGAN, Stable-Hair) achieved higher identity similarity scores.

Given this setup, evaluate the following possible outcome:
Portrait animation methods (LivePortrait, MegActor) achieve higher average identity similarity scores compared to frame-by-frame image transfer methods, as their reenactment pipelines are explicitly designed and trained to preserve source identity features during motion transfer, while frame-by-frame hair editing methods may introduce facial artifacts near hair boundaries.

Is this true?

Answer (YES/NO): NO